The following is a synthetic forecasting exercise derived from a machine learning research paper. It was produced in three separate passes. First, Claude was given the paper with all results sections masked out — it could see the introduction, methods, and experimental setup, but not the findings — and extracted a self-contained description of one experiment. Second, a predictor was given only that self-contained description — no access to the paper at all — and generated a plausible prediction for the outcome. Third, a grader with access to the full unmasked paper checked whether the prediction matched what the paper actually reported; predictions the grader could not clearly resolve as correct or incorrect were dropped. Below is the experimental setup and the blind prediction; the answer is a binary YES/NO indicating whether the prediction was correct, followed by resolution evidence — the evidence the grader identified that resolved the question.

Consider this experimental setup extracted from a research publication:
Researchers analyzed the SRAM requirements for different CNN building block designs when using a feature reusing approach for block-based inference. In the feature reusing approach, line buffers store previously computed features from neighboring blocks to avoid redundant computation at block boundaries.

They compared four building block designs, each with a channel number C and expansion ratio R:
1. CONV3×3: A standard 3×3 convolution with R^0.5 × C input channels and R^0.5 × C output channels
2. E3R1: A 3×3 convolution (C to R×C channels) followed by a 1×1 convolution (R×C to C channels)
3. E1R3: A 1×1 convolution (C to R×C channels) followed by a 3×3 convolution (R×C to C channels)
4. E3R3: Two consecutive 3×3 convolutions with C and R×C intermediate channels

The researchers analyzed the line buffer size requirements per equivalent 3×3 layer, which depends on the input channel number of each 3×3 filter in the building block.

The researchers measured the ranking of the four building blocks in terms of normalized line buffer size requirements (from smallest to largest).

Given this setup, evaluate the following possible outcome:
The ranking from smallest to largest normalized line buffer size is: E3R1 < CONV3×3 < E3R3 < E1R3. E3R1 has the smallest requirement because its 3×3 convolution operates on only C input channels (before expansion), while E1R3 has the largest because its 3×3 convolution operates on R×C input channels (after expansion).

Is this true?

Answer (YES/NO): YES